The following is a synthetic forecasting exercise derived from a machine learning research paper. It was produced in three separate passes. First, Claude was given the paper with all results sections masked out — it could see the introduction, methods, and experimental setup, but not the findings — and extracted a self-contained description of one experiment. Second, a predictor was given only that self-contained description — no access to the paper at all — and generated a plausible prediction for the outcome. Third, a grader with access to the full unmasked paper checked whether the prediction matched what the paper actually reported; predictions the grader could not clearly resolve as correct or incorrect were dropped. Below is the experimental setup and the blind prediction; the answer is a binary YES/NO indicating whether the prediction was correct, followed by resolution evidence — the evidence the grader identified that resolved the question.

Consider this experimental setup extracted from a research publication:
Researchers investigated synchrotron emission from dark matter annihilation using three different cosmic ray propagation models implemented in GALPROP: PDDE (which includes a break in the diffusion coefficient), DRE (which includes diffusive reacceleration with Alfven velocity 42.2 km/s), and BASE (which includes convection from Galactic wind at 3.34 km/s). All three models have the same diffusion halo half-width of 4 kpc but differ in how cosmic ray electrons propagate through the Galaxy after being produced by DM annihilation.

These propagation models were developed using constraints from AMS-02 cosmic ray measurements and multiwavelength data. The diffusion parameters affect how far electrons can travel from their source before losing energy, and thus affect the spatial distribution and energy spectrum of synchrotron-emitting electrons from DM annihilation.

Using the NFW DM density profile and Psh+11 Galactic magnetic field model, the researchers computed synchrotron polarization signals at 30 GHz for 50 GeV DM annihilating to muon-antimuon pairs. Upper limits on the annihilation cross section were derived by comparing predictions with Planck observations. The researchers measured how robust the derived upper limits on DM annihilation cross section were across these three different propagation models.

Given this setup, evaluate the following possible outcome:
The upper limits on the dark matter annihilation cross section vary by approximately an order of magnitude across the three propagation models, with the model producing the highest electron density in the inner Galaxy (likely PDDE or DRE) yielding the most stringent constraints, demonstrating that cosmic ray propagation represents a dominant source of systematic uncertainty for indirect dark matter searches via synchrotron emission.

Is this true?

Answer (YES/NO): NO